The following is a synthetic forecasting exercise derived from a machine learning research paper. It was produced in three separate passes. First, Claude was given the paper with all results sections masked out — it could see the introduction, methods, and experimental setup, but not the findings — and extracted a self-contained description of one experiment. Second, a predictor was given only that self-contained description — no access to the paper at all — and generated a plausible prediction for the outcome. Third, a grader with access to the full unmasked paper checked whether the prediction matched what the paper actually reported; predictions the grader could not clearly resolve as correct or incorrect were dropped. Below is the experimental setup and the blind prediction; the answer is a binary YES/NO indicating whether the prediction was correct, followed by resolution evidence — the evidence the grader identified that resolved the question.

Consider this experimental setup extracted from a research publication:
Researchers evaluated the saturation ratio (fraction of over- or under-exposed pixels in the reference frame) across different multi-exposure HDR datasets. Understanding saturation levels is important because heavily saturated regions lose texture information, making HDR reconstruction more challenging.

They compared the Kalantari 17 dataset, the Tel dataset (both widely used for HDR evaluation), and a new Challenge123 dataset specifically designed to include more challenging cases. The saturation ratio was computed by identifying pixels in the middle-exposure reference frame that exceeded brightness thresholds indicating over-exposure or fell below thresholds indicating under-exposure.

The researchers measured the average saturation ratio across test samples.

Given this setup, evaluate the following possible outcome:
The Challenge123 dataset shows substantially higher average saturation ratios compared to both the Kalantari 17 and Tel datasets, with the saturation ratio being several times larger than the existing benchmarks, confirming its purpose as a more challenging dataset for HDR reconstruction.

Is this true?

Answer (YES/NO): YES